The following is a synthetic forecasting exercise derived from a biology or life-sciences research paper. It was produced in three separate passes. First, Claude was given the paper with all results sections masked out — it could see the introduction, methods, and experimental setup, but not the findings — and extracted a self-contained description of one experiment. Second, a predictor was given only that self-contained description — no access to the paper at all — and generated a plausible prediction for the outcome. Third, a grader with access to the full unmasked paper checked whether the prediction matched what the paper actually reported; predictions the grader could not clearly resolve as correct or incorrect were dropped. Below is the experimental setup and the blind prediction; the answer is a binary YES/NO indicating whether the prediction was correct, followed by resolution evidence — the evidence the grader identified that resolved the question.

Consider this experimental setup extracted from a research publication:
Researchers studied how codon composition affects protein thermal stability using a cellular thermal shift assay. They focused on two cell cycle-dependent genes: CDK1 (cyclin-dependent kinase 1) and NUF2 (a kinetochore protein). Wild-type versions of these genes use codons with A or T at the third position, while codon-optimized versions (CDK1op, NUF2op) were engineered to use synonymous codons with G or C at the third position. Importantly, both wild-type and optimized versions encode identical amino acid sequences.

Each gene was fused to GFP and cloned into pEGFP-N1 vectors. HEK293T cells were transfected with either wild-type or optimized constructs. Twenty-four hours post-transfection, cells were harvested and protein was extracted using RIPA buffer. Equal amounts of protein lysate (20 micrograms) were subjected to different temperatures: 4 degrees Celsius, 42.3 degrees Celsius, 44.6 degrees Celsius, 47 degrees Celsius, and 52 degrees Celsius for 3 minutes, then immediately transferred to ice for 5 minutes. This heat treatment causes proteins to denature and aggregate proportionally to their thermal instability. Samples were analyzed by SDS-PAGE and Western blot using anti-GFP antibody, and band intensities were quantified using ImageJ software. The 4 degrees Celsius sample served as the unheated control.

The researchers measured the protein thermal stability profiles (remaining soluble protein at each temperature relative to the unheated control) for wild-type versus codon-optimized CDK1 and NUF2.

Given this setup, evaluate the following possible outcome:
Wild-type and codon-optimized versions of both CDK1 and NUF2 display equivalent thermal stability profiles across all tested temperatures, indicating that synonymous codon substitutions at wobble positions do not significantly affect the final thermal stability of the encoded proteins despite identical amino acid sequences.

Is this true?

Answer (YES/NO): NO